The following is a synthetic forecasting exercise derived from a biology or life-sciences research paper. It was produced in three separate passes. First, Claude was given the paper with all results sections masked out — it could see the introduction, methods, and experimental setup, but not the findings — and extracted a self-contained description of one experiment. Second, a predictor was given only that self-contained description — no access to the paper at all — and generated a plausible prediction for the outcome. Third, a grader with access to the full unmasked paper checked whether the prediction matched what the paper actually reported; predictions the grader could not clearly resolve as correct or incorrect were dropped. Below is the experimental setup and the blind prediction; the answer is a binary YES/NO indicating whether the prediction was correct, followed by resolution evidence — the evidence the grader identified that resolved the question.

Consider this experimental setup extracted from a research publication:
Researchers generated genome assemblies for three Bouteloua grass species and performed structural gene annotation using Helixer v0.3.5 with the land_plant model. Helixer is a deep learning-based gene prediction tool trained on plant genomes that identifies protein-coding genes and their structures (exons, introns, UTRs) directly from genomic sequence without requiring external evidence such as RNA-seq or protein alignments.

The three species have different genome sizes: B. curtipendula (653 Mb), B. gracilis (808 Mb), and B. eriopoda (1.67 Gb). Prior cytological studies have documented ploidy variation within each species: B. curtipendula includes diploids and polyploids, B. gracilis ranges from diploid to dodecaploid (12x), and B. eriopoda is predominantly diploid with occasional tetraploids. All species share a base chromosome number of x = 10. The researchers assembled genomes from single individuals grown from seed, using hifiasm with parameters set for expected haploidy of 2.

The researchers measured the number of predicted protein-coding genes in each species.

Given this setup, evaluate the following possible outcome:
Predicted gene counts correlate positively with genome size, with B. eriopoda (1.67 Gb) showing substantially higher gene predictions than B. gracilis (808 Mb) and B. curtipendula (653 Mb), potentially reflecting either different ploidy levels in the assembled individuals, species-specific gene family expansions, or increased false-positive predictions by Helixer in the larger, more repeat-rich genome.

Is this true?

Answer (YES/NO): YES